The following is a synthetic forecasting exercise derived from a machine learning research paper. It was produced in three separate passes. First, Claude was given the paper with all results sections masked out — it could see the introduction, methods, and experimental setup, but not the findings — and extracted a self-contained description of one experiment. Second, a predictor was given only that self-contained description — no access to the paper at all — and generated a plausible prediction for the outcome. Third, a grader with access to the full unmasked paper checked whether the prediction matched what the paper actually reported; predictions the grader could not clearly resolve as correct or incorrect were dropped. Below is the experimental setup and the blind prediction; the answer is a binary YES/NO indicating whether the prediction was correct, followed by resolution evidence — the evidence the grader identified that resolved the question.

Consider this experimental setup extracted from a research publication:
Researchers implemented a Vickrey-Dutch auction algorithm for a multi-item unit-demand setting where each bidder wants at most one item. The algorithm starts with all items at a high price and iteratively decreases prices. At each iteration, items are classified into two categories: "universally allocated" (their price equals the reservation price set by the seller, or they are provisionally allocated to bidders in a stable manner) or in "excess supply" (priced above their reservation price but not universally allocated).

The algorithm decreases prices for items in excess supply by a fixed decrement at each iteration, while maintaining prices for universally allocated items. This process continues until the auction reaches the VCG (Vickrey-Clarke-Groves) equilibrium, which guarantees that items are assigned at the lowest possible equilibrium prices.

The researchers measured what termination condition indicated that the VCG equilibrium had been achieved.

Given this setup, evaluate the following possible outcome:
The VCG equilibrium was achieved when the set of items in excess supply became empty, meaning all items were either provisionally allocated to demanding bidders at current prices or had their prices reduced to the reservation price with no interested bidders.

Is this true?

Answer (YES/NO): YES